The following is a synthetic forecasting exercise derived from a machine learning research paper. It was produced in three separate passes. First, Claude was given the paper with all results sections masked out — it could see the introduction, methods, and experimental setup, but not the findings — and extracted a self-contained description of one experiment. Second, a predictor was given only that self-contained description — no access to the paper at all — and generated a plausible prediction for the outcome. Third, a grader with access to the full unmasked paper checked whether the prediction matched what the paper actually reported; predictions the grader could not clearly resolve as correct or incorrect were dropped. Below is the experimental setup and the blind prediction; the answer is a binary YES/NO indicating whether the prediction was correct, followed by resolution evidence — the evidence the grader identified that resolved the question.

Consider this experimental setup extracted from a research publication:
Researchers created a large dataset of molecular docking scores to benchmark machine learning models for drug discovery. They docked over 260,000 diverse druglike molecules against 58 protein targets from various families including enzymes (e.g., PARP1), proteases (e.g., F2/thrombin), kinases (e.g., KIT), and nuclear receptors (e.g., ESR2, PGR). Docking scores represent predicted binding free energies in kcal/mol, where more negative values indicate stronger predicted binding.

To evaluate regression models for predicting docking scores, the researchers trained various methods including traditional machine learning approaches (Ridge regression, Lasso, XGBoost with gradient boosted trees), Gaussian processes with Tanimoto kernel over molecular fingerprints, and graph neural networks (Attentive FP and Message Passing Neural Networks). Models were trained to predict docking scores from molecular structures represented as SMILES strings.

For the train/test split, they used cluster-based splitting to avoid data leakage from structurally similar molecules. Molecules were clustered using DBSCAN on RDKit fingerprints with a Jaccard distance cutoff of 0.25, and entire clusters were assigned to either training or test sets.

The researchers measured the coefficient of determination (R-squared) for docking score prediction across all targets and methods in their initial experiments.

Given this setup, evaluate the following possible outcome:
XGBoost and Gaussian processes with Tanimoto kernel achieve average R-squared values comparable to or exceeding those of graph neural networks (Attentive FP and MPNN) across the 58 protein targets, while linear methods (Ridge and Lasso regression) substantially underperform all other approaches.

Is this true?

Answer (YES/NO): NO